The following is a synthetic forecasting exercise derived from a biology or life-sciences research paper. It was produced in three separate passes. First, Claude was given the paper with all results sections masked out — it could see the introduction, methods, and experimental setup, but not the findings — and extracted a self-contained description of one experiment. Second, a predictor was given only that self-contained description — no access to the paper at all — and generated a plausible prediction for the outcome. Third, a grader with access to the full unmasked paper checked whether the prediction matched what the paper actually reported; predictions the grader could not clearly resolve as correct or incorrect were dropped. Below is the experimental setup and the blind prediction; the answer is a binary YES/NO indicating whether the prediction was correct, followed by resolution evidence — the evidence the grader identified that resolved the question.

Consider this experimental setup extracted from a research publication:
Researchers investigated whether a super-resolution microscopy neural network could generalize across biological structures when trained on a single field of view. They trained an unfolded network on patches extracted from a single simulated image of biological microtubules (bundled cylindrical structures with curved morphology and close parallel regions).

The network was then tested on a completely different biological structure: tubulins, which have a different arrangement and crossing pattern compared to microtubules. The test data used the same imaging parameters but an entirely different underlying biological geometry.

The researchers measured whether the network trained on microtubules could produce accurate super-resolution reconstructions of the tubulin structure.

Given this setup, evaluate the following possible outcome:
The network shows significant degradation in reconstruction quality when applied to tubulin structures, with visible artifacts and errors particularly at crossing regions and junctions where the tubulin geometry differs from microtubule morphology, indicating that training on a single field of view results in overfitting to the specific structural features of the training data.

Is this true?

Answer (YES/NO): NO